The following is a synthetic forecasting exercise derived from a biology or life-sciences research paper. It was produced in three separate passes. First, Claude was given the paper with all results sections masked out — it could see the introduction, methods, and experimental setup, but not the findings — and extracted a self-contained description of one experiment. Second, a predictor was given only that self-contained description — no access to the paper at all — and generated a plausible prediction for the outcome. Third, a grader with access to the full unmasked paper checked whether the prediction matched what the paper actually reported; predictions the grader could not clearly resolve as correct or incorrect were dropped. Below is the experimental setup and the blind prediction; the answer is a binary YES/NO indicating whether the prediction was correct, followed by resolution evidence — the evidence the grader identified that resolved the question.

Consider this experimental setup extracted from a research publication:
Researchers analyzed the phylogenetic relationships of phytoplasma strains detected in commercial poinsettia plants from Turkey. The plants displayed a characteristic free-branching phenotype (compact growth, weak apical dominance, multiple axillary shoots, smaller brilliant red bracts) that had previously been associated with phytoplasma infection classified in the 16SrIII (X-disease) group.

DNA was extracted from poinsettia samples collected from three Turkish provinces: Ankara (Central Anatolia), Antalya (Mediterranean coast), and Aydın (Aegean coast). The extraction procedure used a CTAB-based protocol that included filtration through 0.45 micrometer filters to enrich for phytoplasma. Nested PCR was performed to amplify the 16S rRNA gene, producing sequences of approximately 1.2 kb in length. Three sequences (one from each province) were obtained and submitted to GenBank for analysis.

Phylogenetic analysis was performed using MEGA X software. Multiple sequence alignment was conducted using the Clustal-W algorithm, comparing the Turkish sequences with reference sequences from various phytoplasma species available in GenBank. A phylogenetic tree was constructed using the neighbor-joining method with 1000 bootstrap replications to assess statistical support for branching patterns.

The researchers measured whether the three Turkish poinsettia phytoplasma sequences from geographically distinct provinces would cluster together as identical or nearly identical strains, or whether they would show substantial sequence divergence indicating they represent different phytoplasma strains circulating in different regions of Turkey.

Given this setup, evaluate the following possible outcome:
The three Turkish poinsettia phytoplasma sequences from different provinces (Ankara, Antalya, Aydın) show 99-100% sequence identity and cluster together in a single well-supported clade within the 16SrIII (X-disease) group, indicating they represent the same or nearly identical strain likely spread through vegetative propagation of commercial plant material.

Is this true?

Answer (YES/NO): YES